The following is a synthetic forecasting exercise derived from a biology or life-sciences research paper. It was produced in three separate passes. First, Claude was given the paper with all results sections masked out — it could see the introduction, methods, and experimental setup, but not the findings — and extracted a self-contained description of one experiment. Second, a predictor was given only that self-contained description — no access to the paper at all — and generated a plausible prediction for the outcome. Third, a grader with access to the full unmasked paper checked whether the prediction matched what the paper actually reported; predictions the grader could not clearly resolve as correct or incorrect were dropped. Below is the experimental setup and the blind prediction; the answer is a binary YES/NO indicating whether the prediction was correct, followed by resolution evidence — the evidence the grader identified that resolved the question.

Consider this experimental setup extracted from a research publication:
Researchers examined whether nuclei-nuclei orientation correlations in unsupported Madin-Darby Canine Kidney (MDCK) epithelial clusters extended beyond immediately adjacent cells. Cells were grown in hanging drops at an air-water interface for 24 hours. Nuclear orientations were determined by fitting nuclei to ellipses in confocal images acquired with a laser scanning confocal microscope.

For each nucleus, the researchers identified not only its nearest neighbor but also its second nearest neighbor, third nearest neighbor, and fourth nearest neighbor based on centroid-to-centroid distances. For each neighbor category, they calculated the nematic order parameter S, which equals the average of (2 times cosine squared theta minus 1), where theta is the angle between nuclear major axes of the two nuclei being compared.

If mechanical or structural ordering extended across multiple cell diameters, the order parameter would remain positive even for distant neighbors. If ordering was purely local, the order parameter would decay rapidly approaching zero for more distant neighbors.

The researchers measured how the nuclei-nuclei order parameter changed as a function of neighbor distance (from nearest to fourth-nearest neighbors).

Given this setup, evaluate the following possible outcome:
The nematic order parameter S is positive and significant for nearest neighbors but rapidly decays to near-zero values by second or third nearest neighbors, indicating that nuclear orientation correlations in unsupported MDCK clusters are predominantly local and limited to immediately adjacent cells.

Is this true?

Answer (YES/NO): YES